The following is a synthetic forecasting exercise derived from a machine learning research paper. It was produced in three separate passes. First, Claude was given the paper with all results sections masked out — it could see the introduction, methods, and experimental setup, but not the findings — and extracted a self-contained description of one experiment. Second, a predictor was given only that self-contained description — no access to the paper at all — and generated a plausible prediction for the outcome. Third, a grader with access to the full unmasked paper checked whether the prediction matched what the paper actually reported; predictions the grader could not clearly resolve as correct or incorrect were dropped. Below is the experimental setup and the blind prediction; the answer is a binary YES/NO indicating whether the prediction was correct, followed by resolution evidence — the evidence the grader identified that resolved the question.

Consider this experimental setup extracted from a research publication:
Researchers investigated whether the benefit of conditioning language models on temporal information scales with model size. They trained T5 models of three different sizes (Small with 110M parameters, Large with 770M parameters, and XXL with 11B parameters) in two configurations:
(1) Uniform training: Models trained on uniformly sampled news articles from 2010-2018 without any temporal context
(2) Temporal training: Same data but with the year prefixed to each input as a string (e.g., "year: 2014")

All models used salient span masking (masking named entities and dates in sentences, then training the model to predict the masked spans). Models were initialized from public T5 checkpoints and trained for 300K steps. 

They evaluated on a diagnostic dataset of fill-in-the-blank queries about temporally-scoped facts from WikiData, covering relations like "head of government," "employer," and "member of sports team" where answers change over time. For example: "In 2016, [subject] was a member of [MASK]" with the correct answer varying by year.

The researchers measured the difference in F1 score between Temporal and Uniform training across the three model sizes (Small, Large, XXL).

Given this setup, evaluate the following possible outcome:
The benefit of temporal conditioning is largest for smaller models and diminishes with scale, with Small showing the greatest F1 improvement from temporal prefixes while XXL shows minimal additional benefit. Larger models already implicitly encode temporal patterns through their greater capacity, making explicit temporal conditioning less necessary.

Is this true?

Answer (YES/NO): NO